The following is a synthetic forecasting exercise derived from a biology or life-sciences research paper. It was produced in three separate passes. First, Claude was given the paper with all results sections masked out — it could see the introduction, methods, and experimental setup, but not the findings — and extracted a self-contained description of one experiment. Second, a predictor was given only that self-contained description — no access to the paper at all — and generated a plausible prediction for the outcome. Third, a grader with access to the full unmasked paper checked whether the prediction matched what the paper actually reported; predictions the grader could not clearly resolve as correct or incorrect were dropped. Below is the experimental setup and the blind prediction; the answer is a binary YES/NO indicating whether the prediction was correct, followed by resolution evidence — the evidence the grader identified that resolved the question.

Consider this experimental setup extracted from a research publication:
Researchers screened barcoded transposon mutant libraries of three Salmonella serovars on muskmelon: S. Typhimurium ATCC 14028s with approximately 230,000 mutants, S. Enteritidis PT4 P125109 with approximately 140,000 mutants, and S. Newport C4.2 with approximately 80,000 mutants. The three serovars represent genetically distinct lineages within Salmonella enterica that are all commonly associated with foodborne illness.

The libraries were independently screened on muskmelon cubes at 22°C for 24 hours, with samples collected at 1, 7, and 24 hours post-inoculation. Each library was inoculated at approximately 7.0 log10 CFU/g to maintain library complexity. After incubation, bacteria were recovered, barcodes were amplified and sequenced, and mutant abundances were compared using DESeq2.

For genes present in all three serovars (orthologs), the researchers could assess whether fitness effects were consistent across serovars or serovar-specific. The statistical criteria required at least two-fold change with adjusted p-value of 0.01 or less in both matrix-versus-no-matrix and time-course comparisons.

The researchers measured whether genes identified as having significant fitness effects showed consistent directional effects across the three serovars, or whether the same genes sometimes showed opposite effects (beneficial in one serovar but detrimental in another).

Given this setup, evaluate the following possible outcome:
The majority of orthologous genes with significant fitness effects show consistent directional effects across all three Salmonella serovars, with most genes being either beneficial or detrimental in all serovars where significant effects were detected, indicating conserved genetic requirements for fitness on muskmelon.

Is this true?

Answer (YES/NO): YES